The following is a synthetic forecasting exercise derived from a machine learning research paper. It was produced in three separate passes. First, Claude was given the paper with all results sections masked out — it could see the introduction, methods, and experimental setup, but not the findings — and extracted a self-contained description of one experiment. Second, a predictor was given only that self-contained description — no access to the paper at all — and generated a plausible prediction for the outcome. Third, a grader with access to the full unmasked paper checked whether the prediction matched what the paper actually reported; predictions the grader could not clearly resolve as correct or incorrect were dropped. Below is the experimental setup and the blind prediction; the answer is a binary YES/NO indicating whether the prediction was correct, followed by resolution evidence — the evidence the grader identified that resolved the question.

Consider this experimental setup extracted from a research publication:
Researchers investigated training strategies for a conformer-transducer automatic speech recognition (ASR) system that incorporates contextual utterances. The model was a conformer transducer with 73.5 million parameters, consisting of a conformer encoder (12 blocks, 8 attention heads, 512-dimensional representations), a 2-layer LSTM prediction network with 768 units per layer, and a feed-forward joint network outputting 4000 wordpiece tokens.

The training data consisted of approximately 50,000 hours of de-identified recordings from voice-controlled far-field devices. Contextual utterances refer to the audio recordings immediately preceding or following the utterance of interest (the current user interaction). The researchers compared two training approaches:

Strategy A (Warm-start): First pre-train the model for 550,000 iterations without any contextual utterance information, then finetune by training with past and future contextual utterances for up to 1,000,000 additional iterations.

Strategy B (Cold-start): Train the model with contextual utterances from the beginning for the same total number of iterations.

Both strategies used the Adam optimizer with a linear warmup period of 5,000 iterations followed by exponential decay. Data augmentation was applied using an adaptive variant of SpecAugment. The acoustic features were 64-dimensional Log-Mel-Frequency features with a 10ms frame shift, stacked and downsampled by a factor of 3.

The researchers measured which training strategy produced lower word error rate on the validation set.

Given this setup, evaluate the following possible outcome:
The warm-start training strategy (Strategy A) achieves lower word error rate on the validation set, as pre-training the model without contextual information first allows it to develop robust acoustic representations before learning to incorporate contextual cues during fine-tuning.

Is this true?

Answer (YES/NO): YES